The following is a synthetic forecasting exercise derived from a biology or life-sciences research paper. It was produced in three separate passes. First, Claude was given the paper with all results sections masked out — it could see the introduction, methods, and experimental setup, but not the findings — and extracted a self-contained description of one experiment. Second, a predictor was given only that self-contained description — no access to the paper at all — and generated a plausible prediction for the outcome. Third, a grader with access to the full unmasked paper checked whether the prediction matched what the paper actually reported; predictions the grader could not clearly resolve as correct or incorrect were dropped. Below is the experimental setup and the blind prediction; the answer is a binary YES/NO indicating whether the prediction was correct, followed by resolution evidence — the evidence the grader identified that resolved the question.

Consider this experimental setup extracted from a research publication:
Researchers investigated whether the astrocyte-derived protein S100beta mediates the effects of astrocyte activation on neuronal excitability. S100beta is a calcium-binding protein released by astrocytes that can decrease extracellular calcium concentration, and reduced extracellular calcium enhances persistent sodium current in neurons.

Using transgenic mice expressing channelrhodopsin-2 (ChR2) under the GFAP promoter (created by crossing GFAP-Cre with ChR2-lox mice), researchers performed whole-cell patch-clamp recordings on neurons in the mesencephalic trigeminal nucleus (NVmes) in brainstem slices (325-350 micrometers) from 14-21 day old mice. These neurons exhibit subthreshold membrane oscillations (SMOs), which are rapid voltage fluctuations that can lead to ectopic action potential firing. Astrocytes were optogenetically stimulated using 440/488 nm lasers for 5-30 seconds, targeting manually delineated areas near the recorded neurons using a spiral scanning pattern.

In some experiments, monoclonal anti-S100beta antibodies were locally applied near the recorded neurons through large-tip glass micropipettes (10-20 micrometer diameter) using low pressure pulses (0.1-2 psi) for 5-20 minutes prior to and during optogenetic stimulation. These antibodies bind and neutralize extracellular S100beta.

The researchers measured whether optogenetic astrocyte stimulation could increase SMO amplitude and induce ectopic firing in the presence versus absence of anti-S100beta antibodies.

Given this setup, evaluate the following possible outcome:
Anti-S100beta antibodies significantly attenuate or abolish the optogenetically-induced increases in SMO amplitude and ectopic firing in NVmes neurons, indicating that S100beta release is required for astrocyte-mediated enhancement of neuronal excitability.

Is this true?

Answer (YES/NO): YES